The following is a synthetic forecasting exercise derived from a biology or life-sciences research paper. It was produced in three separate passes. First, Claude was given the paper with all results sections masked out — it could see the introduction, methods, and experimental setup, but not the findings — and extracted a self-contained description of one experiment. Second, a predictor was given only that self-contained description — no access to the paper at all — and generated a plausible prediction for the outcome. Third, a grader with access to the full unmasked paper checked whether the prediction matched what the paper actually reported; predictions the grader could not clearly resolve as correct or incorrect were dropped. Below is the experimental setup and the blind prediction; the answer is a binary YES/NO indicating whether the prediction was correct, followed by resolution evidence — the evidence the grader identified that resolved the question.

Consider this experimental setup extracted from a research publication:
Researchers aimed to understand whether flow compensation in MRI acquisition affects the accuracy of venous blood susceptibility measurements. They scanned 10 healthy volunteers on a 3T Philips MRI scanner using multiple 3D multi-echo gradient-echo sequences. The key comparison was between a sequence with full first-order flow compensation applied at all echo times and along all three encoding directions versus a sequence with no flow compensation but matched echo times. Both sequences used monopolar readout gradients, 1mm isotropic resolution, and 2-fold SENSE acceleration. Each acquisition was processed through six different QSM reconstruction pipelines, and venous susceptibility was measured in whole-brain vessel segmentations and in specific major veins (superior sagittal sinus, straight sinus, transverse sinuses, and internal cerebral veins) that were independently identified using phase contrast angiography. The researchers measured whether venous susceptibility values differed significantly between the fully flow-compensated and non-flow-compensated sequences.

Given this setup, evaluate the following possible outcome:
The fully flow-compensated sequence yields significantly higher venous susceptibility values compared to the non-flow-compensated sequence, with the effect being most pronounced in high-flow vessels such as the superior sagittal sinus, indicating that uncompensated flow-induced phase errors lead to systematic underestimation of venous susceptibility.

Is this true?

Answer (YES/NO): NO